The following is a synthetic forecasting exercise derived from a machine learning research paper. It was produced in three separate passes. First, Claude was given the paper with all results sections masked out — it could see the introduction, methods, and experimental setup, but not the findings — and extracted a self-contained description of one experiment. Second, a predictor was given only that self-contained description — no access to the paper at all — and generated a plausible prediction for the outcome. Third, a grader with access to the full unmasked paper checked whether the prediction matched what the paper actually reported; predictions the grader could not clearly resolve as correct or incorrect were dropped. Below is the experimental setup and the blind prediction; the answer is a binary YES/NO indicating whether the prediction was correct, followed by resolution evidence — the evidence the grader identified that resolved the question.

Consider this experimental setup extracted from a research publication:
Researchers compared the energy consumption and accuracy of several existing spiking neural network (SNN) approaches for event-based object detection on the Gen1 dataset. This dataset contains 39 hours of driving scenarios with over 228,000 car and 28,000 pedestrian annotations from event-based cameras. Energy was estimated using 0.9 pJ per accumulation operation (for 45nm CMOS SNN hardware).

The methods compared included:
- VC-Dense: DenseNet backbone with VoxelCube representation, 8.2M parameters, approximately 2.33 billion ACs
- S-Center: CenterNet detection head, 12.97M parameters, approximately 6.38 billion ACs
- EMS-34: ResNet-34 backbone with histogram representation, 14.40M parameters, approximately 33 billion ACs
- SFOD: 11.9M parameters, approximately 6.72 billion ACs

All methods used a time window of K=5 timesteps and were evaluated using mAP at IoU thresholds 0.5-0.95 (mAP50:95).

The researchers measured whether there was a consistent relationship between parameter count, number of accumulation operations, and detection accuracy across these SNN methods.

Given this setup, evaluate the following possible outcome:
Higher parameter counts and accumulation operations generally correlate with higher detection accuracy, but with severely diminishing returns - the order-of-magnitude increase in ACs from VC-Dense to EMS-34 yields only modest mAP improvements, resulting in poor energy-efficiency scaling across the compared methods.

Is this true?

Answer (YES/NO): NO